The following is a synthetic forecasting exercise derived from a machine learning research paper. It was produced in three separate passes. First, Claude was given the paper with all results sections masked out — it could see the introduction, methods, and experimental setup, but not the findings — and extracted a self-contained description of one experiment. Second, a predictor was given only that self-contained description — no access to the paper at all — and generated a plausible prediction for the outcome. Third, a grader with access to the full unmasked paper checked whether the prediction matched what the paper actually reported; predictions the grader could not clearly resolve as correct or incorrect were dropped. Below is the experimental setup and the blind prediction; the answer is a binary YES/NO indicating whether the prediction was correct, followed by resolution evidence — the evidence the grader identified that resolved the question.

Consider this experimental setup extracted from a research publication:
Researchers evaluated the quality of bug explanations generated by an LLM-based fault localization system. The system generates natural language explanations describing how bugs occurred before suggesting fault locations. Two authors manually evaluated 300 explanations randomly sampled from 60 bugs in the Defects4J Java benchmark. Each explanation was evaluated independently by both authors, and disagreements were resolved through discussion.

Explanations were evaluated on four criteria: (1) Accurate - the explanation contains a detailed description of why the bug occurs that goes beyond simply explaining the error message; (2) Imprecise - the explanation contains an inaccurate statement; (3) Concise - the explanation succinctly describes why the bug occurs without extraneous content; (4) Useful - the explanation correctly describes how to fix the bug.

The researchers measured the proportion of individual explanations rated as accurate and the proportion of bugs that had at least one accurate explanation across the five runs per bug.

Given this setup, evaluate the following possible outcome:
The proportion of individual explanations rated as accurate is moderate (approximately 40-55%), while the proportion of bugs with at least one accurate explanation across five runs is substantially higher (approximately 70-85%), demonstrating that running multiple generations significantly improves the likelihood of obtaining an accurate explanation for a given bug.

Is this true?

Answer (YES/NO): NO